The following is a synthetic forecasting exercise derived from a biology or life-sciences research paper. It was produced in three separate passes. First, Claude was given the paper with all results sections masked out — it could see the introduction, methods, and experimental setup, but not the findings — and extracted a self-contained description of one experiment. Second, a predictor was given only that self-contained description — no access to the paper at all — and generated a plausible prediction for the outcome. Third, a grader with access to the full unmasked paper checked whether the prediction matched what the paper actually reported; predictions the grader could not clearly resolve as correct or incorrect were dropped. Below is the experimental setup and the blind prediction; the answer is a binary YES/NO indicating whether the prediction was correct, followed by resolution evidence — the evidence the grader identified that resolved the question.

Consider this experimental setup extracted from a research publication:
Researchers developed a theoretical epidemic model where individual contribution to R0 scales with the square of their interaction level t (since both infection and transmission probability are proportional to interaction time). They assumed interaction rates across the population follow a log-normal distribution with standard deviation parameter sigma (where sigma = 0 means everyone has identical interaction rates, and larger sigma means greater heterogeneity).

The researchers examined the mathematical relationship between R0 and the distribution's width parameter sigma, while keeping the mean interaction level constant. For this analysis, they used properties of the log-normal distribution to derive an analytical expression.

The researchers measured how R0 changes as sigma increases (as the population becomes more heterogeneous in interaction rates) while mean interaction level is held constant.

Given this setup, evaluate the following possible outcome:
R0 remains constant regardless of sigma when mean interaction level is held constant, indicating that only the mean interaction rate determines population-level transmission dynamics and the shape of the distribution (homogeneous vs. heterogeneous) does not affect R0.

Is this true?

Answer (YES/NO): NO